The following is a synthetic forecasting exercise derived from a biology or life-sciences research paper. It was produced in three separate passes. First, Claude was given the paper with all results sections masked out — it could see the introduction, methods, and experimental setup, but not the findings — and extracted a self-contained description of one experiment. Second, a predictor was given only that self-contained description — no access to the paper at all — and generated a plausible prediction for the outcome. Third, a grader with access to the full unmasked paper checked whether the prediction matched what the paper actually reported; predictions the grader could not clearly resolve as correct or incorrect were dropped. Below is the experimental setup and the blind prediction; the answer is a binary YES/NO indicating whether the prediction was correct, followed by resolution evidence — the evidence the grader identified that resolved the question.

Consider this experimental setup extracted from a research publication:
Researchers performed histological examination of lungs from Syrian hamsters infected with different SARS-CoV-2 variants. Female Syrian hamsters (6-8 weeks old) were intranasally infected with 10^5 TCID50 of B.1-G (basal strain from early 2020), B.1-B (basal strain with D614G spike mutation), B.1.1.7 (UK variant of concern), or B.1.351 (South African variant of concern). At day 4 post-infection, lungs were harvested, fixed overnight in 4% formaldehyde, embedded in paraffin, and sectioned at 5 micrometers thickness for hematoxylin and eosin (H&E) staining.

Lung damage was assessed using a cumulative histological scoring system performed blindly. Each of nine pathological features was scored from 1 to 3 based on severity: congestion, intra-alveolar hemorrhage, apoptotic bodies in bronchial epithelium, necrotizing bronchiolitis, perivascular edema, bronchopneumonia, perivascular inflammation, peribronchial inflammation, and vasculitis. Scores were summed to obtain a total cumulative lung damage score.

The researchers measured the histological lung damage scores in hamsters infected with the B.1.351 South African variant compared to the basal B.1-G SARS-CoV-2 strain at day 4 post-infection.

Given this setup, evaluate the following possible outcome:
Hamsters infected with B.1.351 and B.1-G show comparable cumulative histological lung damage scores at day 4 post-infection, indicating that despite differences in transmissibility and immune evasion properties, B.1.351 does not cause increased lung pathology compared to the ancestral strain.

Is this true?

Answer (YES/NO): YES